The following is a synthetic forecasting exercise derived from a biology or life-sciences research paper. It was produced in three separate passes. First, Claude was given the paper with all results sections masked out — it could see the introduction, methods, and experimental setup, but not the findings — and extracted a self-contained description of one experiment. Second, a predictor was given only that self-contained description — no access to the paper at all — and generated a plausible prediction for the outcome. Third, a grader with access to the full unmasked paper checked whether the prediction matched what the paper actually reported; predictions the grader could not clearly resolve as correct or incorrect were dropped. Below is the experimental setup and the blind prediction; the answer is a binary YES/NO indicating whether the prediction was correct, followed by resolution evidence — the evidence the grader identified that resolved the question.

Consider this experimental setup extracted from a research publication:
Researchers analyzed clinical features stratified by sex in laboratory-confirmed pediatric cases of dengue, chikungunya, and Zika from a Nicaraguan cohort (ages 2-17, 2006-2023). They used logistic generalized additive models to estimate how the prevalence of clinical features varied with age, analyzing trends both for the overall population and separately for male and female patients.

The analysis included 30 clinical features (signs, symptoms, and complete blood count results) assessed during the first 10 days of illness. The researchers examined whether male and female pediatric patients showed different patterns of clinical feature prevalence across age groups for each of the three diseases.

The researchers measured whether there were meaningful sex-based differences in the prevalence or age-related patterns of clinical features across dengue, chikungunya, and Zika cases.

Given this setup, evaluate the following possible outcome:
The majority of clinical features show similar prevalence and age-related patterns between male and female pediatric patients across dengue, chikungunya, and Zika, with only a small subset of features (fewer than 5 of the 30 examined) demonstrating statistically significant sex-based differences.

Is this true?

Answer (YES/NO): YES